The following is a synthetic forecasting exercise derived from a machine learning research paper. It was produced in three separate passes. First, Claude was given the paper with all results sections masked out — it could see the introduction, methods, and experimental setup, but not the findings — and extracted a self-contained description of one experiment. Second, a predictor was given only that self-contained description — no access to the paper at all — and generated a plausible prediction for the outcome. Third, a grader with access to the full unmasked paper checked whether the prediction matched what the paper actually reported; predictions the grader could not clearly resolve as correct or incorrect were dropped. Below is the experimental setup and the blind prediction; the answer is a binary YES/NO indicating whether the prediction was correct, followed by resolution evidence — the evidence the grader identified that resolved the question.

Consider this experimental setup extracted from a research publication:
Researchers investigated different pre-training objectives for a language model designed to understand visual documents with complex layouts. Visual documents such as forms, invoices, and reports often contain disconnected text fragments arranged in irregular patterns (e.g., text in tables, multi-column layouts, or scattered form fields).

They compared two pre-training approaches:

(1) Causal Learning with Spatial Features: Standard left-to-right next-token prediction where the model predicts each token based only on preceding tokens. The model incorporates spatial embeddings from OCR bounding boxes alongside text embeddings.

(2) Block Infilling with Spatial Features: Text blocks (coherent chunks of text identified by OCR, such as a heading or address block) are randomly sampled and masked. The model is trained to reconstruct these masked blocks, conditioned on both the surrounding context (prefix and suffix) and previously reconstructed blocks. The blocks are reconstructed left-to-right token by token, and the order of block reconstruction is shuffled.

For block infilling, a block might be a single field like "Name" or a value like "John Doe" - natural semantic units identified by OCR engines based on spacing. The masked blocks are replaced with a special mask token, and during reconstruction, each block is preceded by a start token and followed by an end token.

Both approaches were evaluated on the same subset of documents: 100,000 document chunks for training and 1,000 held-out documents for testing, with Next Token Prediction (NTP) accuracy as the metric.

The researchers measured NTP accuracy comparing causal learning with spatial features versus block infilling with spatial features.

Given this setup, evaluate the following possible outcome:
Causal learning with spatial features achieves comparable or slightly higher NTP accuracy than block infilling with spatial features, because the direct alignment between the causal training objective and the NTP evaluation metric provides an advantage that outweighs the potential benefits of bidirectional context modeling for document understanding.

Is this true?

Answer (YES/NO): NO